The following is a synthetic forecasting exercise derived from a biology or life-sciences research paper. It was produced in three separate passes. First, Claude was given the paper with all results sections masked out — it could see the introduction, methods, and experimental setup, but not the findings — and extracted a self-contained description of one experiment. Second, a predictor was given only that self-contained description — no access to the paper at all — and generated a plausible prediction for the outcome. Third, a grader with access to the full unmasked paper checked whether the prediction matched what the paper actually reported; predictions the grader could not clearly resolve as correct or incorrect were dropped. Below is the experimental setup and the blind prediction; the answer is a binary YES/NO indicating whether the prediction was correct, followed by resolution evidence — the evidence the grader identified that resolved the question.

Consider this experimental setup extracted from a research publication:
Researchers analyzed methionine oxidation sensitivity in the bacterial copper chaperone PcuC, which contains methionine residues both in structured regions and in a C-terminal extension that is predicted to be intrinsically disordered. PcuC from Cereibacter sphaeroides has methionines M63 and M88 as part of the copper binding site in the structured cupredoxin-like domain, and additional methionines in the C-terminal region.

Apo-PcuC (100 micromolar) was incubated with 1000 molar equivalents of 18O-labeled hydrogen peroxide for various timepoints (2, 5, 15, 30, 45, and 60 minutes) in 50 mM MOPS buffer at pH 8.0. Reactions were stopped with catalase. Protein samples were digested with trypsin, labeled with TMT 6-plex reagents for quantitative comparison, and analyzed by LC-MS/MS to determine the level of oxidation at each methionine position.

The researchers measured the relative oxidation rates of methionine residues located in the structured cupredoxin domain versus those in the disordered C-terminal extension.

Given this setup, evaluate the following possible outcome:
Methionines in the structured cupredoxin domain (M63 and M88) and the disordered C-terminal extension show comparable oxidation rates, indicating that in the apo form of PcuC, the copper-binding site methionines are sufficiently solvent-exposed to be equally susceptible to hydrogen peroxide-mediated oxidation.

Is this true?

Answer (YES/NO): NO